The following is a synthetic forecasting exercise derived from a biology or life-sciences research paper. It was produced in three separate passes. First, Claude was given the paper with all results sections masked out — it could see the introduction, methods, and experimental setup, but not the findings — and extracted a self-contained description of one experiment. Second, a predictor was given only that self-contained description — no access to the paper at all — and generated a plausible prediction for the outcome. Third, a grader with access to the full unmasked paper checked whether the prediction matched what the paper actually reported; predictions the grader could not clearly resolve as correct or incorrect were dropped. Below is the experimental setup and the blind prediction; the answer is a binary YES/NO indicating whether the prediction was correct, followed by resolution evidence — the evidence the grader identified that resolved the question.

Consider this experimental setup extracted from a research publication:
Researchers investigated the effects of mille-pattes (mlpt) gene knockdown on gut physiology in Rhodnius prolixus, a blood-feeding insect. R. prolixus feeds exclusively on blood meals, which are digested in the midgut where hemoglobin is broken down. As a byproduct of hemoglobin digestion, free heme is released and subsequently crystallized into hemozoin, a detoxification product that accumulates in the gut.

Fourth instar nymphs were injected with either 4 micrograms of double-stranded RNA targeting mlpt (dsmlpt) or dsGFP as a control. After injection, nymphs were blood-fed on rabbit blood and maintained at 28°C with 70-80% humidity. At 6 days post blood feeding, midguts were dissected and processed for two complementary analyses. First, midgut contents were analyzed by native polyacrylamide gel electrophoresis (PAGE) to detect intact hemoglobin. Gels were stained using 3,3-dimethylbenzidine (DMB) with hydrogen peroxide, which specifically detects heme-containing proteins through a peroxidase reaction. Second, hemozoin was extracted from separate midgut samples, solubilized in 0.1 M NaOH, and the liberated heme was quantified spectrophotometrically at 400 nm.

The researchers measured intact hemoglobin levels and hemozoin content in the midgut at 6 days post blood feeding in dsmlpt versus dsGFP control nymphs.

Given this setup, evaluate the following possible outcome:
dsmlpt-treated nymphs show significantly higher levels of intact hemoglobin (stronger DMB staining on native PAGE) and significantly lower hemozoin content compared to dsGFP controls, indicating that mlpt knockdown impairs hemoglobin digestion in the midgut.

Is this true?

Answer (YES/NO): NO